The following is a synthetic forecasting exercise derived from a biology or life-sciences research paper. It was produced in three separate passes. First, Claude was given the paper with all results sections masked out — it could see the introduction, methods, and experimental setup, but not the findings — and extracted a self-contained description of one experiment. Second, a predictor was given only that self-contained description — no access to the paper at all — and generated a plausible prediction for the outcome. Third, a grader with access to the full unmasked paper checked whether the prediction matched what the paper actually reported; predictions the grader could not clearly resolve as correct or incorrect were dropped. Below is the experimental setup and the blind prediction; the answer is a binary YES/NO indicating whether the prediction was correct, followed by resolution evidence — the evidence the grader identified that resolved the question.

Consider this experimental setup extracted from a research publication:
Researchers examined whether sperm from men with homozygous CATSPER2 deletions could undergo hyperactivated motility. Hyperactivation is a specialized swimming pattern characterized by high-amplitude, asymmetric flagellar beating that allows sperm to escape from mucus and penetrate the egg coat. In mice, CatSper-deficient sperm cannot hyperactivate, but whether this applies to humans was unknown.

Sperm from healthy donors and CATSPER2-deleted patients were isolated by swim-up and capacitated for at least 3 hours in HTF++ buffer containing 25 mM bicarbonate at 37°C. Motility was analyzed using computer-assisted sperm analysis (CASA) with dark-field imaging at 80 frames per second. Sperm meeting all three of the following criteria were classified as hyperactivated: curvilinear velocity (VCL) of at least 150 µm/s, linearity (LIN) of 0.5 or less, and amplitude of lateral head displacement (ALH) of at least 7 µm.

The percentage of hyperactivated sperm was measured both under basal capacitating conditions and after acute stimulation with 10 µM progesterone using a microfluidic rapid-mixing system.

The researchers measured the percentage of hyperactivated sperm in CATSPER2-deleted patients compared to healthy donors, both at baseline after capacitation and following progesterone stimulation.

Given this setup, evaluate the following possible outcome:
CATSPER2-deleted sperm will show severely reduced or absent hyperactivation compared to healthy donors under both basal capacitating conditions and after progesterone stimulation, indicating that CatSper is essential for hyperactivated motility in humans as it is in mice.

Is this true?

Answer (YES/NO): YES